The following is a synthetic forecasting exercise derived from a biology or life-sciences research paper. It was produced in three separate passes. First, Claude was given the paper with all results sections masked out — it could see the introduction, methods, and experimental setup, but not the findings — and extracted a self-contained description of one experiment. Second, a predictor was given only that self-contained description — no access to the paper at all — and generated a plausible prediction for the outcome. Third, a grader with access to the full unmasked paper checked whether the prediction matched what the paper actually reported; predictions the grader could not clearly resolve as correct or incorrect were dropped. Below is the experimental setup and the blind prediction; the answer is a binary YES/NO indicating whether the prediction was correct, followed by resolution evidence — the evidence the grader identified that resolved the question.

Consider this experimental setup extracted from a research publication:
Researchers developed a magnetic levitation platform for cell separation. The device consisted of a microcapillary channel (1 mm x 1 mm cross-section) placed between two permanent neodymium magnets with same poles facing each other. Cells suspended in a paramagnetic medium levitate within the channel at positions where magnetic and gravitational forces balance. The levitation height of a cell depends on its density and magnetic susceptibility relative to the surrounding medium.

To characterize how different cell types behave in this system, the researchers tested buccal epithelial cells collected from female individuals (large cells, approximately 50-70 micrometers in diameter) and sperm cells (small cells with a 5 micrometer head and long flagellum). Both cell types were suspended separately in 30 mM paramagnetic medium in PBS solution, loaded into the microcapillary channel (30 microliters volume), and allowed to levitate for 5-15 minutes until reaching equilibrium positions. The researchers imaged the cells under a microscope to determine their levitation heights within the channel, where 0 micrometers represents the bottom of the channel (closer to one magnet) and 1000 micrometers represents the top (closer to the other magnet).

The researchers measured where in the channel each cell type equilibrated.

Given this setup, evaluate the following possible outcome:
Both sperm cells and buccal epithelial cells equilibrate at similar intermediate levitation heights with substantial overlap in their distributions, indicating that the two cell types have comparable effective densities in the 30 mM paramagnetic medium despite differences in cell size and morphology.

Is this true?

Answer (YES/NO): NO